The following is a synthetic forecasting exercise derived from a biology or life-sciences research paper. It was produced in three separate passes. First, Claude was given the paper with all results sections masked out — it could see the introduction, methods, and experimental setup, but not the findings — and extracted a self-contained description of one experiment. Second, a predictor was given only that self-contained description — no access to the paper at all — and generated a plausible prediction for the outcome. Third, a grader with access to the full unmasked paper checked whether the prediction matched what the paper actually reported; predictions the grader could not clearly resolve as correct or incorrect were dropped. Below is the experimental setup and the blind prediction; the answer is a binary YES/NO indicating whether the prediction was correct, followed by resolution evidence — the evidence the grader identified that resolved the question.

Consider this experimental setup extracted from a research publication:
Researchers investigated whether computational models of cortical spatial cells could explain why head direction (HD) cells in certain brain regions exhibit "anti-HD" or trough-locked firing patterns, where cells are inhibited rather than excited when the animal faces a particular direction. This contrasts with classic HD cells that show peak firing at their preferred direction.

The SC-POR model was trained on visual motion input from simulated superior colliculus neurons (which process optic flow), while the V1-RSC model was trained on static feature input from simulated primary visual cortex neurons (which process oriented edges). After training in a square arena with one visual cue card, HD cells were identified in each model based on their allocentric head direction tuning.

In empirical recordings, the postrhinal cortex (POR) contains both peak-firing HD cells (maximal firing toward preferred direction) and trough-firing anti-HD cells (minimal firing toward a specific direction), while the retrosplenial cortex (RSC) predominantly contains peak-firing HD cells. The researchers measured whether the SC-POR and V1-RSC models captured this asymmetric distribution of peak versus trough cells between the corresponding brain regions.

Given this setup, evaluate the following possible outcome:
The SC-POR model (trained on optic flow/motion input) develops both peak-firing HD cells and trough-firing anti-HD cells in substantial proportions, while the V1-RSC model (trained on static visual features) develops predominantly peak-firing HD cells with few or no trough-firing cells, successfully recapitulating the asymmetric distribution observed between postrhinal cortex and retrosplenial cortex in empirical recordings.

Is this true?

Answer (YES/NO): YES